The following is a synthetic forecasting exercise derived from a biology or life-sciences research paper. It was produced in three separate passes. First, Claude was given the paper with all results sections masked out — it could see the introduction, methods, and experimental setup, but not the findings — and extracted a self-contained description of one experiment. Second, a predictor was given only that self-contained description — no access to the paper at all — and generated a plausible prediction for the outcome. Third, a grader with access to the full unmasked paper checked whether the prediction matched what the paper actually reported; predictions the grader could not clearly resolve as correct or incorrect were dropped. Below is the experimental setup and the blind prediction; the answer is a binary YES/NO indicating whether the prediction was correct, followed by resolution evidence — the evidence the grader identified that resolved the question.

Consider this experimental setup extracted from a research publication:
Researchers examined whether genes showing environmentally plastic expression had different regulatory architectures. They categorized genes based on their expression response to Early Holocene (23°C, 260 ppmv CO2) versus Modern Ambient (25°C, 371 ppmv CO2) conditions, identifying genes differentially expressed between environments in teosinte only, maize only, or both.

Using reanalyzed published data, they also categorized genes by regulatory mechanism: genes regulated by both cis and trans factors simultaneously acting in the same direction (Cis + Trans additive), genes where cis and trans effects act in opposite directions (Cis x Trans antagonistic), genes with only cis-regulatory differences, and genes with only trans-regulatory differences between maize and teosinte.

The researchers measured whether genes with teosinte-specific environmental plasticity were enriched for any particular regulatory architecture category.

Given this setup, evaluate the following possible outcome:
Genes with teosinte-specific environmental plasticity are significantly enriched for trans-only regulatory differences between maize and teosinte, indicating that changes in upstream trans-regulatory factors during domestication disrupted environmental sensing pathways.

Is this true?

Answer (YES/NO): NO